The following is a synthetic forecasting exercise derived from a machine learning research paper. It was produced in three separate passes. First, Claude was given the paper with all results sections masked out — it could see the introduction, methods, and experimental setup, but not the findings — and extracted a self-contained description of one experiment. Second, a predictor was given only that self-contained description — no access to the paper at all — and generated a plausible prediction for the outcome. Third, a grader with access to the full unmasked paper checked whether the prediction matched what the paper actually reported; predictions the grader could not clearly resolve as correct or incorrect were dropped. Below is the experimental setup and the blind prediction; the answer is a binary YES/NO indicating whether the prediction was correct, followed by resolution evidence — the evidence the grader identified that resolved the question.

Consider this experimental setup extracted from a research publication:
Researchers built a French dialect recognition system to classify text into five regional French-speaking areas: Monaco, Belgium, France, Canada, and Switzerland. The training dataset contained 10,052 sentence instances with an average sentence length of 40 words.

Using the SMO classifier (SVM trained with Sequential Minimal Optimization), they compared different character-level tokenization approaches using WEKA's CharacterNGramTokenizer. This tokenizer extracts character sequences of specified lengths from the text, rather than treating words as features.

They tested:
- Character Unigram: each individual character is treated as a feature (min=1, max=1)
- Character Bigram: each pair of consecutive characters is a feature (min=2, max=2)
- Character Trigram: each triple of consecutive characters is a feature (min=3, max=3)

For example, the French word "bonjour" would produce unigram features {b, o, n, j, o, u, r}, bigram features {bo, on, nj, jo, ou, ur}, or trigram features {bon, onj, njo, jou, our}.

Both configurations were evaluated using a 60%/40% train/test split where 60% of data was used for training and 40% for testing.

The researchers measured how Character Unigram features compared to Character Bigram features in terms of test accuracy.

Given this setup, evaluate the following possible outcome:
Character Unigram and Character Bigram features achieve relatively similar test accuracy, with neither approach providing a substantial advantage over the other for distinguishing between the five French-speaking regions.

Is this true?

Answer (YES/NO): NO